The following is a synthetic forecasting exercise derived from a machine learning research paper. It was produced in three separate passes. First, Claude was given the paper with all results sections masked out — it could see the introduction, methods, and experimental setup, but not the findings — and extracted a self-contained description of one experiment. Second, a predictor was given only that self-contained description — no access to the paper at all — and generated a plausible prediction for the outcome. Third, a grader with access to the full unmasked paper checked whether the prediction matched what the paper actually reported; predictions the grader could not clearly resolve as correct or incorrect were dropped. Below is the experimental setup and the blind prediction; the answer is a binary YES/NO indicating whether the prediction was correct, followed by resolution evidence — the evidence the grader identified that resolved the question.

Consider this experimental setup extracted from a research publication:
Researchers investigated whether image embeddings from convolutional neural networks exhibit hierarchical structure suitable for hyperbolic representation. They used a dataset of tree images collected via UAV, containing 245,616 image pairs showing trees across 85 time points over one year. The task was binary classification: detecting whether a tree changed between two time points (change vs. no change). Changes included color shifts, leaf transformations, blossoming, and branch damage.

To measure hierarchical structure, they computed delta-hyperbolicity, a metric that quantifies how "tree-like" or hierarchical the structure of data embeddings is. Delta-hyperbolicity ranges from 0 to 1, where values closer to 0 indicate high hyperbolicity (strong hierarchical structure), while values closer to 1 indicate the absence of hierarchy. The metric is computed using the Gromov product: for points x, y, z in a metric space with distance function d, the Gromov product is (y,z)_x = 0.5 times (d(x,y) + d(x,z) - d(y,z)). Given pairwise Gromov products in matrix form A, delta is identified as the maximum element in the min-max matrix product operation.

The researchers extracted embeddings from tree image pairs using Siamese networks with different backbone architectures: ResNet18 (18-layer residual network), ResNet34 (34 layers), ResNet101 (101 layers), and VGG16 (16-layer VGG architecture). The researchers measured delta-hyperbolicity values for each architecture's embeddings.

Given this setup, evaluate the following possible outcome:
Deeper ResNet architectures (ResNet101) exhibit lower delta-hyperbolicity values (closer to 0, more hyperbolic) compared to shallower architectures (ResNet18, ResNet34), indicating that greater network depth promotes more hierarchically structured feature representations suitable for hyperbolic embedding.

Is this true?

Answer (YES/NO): YES